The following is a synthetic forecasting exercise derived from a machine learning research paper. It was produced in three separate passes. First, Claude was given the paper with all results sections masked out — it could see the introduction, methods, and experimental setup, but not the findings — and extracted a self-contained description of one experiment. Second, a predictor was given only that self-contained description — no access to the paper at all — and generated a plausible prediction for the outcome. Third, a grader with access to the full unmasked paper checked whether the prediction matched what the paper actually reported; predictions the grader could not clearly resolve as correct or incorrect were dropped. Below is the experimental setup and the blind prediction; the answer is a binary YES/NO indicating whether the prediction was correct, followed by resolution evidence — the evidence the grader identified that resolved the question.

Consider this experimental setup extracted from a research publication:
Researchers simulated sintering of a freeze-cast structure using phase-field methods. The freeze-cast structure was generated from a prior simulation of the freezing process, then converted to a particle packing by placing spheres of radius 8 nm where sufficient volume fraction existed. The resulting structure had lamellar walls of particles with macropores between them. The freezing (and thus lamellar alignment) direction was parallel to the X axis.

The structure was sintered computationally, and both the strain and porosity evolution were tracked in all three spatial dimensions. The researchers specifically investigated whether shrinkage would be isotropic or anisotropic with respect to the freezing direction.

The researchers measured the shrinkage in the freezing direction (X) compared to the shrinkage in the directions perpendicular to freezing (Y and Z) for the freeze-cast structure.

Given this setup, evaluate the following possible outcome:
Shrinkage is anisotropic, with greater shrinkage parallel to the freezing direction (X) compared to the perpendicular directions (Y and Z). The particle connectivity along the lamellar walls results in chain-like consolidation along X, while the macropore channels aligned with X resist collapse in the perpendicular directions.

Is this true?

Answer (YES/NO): NO